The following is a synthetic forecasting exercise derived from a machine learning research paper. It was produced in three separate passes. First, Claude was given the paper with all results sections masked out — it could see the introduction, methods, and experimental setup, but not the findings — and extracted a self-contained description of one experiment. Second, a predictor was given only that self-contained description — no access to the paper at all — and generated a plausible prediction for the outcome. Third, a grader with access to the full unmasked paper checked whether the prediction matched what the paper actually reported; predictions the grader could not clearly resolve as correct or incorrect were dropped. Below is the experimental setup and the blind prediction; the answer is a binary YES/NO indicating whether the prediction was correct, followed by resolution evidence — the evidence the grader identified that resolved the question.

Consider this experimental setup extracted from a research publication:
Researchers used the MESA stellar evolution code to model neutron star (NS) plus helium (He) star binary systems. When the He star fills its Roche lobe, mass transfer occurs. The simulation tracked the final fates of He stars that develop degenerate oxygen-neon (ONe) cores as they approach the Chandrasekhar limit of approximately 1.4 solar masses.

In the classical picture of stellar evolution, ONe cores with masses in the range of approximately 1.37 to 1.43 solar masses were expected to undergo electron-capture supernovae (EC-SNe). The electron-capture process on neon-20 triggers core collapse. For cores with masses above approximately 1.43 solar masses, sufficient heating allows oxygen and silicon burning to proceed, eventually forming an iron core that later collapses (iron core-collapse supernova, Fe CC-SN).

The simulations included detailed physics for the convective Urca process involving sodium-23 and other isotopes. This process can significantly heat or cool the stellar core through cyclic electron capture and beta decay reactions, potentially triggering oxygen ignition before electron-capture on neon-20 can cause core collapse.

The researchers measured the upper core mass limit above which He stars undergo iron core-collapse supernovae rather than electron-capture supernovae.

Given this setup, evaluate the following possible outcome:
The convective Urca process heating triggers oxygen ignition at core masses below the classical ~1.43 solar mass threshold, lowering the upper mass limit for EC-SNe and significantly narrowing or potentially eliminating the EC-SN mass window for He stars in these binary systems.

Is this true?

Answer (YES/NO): NO